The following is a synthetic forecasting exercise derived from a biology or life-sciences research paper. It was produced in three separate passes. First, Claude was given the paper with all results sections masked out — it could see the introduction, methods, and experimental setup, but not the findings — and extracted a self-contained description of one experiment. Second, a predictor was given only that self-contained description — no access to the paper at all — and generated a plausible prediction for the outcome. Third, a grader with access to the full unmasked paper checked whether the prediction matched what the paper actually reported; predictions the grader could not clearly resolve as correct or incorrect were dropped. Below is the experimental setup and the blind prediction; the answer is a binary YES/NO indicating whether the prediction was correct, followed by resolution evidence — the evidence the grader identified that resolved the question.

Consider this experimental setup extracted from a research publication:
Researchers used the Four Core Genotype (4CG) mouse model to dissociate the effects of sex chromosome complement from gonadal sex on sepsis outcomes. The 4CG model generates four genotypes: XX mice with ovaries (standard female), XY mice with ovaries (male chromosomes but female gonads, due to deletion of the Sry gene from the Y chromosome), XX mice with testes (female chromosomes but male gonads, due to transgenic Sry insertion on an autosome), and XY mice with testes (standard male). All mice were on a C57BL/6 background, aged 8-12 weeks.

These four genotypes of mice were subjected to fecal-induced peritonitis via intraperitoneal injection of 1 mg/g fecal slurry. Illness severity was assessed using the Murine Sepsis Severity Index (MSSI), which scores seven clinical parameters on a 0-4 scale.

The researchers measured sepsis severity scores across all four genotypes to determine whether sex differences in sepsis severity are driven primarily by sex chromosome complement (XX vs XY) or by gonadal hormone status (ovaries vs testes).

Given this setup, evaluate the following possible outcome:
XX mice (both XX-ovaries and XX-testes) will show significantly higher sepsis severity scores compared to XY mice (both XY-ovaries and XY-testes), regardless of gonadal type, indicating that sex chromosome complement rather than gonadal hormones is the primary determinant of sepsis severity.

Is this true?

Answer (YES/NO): NO